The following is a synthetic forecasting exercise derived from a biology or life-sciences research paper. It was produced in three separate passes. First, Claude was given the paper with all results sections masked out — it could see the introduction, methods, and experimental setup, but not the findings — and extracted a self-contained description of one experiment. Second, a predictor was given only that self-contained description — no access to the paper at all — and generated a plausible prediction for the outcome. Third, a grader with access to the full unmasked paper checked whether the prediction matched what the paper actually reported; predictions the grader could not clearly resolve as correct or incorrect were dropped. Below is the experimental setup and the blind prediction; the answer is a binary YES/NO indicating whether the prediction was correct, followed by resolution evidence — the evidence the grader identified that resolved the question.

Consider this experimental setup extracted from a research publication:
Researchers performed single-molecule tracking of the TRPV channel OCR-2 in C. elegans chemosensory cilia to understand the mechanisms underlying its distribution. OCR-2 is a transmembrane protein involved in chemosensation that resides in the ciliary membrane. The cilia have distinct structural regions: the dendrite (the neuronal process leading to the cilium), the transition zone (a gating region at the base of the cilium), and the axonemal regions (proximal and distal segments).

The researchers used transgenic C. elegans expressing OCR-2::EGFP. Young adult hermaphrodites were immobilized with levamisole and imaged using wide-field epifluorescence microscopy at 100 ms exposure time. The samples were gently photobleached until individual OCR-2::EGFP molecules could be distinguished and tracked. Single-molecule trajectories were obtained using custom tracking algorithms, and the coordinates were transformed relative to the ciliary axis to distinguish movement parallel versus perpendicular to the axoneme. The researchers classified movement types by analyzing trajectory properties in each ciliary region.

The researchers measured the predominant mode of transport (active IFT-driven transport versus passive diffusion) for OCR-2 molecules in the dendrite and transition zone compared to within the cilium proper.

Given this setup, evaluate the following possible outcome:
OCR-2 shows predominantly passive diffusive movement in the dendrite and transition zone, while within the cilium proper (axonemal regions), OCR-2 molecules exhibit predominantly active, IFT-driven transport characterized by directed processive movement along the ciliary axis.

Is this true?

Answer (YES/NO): NO